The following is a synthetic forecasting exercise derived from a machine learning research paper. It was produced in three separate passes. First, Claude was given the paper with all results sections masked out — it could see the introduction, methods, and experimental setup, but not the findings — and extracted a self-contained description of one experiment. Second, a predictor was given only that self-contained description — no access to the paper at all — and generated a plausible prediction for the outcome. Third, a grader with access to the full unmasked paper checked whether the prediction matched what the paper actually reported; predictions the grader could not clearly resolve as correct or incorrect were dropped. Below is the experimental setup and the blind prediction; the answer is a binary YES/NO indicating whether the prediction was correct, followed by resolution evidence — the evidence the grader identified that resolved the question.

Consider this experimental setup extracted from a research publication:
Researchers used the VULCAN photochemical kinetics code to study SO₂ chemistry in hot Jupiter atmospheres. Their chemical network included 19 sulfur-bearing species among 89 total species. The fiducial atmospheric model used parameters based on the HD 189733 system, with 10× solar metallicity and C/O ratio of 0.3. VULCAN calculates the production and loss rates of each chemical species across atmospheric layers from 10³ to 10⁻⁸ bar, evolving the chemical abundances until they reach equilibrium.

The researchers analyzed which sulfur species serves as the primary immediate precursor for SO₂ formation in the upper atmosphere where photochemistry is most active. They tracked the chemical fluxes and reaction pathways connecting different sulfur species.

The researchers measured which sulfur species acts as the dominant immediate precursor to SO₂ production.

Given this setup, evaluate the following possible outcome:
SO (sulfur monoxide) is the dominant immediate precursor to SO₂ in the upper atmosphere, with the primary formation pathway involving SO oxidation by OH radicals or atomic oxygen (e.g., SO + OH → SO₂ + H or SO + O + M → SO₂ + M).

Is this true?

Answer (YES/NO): YES